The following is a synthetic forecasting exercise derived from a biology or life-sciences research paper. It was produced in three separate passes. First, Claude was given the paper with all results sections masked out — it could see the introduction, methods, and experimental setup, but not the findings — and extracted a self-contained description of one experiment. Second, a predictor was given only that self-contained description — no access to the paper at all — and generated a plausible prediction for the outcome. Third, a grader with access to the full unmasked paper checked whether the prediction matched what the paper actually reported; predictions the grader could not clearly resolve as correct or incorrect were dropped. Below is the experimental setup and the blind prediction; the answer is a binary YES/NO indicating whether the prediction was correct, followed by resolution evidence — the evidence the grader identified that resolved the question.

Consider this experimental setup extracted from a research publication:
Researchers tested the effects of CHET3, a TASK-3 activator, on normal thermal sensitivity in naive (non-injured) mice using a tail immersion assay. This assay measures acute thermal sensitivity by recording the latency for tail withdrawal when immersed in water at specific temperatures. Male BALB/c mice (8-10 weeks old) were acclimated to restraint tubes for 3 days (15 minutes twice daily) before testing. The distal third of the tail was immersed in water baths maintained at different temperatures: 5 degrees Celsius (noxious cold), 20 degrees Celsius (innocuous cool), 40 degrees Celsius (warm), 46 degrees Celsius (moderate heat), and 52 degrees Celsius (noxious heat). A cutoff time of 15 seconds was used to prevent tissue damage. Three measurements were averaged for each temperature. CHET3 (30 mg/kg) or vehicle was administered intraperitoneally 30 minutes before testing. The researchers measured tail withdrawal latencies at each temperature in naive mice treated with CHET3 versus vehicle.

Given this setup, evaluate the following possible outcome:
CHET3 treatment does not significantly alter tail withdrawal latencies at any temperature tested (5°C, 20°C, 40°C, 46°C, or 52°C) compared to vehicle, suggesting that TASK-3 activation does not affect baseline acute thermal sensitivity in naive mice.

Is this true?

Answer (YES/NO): NO